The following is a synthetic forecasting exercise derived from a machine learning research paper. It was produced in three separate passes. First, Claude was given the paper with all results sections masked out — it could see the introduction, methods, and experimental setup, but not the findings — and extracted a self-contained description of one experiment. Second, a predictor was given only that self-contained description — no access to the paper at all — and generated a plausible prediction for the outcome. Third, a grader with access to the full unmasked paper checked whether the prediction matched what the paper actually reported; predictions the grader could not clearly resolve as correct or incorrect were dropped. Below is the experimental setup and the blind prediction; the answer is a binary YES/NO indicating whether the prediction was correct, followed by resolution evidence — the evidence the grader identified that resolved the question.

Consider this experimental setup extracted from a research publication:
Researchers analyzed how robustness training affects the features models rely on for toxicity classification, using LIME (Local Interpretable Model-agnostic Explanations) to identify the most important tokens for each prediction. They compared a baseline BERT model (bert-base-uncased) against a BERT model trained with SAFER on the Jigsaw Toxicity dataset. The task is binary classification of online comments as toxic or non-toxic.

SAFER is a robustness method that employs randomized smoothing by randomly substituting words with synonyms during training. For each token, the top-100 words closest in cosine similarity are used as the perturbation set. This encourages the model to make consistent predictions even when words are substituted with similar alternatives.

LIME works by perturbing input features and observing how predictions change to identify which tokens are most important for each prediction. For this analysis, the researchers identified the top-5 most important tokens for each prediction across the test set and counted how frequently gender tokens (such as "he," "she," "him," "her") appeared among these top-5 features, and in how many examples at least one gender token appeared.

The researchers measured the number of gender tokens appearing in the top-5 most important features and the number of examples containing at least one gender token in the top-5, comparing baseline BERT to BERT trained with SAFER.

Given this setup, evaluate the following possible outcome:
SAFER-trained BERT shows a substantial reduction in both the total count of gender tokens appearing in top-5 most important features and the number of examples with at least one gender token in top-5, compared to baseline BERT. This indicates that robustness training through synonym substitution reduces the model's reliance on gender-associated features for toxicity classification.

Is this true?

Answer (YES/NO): YES